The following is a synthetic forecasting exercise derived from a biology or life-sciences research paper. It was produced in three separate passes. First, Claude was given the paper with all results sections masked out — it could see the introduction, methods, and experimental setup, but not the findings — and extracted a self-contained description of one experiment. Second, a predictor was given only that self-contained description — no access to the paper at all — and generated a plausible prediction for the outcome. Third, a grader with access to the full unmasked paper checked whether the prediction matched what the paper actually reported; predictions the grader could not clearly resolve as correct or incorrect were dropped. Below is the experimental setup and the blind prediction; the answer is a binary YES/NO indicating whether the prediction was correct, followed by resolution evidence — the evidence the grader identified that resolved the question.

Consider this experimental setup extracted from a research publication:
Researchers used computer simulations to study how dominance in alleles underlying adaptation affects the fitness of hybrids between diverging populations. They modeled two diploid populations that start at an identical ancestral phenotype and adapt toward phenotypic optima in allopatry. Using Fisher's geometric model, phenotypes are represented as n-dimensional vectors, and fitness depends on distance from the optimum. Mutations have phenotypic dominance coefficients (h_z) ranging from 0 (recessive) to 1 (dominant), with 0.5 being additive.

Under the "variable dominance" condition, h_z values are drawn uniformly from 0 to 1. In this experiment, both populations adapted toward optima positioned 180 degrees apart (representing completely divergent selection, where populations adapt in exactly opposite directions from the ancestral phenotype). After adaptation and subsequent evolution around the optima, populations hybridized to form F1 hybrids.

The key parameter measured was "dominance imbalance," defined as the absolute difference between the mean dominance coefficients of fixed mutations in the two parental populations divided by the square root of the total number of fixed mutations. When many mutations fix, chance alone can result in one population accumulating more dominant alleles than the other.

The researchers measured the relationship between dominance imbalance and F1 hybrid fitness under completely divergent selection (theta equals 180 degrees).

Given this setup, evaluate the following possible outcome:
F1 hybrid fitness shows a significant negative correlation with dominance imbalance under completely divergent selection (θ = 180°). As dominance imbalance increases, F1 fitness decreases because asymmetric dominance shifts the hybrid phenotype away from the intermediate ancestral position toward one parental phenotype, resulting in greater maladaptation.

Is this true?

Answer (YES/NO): NO